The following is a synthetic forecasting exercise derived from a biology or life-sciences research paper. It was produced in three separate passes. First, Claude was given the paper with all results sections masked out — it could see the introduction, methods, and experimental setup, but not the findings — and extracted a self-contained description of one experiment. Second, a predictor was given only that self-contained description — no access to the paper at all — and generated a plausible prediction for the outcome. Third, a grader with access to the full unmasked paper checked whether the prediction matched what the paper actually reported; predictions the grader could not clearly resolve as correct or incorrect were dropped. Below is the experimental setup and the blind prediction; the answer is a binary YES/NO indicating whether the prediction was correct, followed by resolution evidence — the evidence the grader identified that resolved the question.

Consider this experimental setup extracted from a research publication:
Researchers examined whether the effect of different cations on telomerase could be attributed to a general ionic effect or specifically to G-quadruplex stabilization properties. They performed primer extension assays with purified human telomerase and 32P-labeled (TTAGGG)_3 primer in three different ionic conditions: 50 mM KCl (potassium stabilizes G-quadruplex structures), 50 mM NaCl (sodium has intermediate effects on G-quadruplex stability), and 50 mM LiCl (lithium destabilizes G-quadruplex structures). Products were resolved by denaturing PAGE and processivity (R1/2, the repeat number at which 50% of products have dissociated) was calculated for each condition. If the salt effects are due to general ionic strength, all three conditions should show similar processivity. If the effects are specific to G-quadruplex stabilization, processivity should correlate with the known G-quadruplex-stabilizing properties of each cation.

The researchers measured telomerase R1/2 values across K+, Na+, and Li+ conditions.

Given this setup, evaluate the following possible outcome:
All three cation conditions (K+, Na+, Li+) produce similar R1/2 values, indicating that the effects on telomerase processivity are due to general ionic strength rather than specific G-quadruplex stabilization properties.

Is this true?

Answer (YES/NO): NO